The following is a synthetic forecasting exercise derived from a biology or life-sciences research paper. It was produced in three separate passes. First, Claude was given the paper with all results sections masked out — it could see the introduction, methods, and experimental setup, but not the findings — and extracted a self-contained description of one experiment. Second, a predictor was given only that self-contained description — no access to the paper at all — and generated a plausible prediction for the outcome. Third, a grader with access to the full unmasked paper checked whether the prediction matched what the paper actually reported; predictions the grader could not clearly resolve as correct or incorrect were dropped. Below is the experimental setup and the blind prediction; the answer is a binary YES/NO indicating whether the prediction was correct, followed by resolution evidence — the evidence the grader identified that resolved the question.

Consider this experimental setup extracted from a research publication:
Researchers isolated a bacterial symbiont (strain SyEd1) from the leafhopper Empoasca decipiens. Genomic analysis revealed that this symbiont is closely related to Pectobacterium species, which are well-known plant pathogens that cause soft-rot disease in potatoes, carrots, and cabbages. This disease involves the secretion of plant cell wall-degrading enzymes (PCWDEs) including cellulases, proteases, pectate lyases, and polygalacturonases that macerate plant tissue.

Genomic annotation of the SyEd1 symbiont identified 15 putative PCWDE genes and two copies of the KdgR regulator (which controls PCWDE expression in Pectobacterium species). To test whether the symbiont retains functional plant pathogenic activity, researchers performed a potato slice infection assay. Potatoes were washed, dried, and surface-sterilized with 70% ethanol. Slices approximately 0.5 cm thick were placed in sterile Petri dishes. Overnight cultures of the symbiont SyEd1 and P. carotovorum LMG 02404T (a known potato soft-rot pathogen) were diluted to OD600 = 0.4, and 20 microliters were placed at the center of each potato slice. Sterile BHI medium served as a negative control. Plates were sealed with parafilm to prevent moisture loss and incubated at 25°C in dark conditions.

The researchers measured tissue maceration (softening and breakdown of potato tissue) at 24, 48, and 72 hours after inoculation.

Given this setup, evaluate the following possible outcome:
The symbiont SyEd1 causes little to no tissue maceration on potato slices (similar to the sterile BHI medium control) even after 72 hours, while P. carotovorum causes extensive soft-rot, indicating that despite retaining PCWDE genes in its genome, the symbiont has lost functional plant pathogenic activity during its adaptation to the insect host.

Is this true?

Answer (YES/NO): YES